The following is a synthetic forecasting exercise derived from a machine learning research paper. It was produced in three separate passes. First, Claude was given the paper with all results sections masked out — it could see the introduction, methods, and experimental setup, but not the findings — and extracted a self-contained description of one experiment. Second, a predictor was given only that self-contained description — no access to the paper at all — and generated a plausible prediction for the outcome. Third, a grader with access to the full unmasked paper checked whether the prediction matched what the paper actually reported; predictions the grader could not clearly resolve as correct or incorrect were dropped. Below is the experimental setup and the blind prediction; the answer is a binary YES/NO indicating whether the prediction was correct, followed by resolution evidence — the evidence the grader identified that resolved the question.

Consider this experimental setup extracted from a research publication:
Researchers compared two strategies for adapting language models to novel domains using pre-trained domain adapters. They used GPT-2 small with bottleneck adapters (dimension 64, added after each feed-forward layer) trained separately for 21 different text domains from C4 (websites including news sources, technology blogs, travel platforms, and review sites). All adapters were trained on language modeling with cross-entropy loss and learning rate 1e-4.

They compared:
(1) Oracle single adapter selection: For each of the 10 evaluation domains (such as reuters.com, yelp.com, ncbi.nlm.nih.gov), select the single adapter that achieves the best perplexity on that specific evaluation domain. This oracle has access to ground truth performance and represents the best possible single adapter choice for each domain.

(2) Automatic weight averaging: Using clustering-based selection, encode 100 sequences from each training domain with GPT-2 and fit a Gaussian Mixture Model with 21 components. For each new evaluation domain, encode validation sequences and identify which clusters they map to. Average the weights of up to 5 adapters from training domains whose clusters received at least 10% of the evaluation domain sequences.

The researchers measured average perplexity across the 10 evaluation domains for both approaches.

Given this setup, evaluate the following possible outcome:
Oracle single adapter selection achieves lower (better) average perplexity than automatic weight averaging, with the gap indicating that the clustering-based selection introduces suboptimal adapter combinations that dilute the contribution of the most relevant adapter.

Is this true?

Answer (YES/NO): NO